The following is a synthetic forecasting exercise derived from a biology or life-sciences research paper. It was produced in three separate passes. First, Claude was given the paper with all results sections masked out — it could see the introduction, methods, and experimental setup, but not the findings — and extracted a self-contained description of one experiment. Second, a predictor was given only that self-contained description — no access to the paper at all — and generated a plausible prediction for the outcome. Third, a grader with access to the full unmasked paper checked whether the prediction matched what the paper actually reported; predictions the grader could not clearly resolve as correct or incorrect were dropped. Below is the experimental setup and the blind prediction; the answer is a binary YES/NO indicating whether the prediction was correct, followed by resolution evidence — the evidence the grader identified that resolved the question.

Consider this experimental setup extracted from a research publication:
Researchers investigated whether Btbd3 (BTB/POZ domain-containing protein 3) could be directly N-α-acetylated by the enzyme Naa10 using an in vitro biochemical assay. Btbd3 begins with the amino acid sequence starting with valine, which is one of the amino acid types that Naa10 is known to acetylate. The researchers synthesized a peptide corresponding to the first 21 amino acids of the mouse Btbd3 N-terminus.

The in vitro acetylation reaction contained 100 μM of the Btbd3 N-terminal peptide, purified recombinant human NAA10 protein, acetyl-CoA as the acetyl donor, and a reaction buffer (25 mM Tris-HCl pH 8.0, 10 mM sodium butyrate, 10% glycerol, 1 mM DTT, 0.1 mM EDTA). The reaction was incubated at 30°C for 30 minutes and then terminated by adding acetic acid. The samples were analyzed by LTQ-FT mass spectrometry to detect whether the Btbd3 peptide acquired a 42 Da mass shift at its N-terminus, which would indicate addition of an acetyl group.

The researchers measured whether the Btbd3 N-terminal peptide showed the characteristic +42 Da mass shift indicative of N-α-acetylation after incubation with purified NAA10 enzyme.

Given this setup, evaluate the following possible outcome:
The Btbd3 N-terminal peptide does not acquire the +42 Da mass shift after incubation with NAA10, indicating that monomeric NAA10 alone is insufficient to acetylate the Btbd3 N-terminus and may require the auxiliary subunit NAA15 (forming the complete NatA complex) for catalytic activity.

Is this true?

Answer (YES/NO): NO